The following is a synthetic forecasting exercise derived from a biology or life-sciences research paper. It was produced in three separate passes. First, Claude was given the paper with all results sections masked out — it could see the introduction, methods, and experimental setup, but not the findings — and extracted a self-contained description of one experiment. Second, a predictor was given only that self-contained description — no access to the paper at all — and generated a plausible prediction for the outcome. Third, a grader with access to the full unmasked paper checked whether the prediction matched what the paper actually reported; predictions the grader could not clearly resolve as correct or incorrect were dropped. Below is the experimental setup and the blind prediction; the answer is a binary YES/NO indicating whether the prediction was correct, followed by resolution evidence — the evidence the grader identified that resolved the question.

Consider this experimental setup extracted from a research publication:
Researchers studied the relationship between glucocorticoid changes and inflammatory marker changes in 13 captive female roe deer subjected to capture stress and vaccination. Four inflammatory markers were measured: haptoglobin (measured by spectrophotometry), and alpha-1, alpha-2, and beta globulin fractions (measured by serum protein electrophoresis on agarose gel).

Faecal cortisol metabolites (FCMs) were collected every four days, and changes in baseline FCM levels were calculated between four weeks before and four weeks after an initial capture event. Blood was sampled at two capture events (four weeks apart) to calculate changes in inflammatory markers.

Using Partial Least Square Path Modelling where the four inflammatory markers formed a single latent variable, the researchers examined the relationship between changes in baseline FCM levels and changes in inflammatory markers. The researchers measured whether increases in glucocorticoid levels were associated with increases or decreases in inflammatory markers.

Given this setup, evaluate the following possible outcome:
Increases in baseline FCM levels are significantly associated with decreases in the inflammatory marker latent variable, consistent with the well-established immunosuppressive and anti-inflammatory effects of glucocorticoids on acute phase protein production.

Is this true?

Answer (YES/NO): NO